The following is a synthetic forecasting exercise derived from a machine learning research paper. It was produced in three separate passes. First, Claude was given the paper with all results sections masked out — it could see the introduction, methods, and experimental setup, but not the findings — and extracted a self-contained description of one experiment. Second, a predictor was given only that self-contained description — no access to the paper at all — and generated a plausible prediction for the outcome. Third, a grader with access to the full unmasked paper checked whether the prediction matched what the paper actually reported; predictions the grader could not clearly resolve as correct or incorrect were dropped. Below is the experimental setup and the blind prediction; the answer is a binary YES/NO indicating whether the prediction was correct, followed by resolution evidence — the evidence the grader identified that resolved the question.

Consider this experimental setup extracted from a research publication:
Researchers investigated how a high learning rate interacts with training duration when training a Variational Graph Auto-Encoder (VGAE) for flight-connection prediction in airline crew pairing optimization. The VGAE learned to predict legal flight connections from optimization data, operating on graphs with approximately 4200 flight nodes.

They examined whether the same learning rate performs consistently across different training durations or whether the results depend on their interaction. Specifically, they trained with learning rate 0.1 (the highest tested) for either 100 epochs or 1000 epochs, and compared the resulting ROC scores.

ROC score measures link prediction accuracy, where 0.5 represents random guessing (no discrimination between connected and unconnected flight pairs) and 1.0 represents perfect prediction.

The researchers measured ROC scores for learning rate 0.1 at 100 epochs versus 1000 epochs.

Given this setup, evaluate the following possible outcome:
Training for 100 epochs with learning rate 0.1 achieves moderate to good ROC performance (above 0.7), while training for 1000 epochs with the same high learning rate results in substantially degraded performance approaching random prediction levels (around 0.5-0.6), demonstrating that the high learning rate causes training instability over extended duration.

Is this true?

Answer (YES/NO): YES